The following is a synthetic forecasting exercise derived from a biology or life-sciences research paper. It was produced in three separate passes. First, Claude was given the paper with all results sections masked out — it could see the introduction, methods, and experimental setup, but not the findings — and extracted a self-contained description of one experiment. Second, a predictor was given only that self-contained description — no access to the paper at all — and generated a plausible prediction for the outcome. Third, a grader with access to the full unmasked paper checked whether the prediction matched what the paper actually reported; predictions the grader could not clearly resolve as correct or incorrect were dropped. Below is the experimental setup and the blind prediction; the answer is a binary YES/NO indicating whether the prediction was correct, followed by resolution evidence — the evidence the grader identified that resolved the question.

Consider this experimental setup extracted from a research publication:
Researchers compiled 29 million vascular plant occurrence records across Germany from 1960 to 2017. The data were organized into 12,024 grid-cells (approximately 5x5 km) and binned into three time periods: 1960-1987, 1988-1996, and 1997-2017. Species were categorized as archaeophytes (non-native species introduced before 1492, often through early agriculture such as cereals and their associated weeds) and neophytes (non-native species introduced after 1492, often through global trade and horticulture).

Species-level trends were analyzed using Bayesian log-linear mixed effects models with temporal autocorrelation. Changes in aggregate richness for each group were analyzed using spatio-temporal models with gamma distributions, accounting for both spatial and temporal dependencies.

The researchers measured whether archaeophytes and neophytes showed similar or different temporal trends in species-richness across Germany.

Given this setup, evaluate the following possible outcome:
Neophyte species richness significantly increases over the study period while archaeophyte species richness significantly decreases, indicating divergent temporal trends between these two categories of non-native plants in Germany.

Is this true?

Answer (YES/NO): YES